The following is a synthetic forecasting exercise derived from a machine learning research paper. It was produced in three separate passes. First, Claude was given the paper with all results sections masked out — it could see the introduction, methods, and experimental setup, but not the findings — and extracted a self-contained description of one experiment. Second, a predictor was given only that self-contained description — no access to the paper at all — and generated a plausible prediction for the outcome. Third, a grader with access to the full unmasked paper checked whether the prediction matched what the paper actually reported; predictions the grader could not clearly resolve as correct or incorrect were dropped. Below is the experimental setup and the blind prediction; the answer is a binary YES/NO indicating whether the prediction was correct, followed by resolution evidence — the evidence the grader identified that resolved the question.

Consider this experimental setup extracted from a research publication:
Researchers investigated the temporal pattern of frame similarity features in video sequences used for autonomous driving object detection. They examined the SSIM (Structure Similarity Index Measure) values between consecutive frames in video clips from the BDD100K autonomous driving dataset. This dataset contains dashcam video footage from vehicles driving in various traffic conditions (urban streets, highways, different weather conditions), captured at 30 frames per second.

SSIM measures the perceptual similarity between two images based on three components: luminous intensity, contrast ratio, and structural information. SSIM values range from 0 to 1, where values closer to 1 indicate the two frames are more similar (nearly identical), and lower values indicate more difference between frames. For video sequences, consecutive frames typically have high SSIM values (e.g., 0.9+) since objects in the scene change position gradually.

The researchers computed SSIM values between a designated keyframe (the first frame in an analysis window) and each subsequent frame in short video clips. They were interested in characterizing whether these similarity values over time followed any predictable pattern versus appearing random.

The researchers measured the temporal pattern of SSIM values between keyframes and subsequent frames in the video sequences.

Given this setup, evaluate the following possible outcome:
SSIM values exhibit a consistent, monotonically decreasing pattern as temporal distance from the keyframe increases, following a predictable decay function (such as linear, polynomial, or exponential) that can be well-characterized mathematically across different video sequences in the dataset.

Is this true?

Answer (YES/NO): NO